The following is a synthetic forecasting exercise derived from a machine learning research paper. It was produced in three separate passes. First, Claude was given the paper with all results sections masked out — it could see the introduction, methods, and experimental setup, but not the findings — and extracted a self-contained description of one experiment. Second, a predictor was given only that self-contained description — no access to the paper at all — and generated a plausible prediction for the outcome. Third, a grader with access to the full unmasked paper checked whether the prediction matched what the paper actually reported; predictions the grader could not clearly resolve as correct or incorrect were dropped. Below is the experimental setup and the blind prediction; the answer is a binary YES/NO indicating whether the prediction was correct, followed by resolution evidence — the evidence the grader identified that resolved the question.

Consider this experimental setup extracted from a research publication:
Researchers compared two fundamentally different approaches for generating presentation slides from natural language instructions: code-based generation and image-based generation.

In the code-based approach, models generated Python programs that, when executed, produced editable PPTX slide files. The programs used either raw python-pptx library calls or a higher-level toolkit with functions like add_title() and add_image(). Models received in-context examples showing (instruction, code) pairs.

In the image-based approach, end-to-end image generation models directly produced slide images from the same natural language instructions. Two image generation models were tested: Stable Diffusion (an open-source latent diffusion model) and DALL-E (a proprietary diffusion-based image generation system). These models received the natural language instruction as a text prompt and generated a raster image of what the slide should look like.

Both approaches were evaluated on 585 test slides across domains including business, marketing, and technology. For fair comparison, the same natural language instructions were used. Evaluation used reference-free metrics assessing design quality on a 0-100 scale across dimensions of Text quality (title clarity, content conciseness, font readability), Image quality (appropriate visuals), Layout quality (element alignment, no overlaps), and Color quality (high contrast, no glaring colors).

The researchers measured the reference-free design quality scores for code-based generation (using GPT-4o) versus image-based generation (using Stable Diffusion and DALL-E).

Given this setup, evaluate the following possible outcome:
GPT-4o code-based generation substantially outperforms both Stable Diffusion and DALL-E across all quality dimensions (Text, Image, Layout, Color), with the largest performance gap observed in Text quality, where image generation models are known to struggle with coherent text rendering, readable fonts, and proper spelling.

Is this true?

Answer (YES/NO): NO